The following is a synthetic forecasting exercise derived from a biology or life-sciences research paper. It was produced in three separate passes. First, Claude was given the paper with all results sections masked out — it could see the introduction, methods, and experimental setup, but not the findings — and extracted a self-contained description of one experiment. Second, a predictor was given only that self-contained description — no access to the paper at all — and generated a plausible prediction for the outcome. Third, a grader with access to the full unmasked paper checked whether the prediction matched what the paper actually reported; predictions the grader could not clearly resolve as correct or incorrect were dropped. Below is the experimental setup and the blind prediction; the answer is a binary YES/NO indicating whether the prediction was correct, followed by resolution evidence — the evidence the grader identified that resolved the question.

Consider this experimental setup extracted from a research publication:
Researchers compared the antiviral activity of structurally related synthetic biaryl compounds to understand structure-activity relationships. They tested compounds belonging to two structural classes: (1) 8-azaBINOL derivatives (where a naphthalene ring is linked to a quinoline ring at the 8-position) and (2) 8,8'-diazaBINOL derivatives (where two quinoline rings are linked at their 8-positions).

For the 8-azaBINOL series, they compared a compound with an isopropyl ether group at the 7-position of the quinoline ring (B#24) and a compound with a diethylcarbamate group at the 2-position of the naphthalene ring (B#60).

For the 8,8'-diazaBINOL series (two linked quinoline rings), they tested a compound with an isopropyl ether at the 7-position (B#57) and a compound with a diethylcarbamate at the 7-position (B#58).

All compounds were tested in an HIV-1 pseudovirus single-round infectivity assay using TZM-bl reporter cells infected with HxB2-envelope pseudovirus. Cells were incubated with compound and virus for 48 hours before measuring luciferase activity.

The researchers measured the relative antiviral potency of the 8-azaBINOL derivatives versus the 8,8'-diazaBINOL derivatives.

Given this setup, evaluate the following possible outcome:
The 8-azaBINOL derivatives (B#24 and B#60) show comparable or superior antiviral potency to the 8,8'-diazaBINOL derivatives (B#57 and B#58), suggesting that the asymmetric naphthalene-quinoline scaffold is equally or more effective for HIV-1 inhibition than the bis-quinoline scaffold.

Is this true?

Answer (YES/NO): YES